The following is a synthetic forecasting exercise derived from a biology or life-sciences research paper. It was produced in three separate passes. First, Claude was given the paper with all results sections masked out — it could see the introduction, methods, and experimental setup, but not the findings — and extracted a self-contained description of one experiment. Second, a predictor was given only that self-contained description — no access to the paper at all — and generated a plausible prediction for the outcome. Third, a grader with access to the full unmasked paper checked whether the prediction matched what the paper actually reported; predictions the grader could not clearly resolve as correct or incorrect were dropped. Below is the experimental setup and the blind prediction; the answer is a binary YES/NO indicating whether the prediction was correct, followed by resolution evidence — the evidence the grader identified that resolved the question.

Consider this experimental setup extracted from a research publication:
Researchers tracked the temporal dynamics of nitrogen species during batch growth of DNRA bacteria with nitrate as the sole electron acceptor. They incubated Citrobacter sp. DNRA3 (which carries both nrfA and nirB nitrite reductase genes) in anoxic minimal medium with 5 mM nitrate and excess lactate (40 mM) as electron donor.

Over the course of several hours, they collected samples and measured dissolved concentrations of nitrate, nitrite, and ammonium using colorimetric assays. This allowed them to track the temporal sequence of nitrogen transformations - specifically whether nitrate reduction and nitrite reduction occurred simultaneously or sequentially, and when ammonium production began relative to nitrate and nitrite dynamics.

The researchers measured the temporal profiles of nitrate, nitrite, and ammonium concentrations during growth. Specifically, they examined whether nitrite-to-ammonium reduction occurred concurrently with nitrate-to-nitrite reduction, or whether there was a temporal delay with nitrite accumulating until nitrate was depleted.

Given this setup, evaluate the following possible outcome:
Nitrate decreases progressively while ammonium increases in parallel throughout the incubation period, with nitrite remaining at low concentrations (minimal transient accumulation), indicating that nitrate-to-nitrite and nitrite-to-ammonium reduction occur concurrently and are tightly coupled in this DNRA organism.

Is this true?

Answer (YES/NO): NO